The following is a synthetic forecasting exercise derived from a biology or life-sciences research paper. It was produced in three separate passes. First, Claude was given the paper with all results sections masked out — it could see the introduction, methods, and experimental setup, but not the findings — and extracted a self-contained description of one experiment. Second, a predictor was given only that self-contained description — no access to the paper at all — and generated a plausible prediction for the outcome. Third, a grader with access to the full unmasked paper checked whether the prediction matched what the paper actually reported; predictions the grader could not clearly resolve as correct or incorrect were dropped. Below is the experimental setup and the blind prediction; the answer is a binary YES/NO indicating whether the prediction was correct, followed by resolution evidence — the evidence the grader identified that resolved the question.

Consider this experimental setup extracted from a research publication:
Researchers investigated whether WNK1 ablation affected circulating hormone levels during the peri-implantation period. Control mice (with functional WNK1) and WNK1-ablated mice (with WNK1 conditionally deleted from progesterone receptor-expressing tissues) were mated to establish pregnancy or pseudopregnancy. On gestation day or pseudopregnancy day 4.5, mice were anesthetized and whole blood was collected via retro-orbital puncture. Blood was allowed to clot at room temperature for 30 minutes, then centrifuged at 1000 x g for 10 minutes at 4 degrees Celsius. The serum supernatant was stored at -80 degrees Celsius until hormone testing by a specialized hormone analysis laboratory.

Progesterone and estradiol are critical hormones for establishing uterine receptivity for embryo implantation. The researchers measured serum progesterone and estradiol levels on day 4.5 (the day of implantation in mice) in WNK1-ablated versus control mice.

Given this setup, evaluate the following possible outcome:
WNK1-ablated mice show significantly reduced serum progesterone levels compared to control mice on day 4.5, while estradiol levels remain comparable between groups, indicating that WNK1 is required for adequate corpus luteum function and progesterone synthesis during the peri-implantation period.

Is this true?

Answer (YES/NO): NO